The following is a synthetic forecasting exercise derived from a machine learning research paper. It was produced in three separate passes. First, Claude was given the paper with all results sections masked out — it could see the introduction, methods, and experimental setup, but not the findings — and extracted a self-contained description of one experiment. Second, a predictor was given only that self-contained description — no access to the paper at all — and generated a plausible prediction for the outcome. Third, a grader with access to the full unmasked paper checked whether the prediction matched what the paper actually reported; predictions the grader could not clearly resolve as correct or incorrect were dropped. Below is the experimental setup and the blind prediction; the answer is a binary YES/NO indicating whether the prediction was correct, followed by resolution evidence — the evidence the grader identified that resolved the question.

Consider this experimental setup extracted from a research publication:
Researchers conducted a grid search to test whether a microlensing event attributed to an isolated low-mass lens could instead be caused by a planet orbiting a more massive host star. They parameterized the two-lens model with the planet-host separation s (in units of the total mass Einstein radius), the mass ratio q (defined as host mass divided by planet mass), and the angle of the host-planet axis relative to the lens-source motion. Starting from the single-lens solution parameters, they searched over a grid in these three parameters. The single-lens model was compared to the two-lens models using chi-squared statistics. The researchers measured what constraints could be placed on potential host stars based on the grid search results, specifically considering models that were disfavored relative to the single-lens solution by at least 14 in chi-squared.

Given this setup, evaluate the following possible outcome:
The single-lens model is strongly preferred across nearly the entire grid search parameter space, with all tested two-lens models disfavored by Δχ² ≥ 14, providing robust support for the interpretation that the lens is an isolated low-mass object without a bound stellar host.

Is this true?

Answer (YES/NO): NO